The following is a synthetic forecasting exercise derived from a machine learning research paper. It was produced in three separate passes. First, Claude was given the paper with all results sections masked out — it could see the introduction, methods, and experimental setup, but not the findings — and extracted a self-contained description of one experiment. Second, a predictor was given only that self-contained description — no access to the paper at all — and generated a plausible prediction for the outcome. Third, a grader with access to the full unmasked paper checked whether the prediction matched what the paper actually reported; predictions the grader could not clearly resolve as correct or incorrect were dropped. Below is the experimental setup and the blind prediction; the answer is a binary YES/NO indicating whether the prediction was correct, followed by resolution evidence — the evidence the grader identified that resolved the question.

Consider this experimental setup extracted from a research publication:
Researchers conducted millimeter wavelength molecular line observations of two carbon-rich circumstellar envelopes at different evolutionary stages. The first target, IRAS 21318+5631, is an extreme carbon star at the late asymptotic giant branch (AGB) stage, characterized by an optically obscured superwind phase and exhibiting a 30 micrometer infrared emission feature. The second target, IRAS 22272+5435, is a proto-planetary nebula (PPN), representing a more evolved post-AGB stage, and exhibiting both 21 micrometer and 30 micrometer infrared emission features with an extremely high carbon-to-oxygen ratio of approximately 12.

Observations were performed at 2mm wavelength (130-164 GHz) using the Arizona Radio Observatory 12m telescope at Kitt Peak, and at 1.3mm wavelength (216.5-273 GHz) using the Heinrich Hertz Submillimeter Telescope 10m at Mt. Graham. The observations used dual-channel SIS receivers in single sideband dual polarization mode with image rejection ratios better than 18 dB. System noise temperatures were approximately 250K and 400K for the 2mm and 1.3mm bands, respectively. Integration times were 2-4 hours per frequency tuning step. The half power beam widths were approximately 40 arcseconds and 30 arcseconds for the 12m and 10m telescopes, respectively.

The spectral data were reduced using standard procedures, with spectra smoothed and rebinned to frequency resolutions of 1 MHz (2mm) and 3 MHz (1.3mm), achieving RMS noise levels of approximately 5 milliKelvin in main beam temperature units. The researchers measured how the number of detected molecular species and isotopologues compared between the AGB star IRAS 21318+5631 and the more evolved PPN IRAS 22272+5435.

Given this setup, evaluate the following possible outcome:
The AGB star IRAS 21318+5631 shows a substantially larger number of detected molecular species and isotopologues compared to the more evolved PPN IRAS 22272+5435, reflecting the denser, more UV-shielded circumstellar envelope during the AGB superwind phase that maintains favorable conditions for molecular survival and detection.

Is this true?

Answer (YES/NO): NO